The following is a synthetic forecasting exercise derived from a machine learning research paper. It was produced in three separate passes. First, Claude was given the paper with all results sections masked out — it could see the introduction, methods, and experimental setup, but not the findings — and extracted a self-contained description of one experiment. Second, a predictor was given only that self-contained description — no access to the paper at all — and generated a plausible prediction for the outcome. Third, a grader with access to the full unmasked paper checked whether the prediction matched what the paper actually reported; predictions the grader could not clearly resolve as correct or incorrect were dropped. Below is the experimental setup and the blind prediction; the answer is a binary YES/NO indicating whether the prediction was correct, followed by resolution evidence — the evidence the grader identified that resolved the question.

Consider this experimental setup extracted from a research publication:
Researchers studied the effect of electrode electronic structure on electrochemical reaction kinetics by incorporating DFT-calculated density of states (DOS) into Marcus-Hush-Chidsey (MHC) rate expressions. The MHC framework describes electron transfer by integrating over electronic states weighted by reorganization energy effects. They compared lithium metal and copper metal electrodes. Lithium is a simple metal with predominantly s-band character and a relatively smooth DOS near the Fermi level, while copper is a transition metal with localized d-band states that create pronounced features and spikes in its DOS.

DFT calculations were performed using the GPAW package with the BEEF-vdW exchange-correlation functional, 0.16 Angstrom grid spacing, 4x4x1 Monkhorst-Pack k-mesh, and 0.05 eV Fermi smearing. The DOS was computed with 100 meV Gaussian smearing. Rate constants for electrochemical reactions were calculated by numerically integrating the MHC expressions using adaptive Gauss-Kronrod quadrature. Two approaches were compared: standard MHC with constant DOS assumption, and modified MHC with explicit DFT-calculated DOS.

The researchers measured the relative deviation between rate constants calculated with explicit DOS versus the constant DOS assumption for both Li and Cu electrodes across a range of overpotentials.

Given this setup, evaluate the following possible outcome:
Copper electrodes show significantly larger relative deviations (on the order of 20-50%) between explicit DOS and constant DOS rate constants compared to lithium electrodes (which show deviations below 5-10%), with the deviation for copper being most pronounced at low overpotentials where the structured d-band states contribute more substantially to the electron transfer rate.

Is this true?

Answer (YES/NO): NO